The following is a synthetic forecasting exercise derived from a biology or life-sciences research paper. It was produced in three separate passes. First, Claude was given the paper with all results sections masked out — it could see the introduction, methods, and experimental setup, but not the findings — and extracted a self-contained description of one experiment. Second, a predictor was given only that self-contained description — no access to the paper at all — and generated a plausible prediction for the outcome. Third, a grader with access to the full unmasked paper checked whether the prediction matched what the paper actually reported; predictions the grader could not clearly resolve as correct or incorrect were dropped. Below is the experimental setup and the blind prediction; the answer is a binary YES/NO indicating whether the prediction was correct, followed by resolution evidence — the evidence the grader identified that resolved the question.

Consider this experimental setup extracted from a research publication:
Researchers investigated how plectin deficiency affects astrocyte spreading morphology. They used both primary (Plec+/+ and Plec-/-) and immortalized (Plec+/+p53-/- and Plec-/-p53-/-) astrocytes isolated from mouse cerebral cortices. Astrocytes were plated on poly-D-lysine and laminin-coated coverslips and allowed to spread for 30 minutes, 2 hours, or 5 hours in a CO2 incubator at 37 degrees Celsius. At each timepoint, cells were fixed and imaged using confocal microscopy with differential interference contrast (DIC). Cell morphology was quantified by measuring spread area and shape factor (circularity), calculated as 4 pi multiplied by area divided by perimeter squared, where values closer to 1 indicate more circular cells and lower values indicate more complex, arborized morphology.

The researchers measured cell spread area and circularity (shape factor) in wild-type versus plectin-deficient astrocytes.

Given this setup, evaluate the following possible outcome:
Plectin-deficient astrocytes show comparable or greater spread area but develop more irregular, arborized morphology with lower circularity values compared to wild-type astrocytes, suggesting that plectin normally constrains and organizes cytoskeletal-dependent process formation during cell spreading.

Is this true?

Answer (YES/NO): NO